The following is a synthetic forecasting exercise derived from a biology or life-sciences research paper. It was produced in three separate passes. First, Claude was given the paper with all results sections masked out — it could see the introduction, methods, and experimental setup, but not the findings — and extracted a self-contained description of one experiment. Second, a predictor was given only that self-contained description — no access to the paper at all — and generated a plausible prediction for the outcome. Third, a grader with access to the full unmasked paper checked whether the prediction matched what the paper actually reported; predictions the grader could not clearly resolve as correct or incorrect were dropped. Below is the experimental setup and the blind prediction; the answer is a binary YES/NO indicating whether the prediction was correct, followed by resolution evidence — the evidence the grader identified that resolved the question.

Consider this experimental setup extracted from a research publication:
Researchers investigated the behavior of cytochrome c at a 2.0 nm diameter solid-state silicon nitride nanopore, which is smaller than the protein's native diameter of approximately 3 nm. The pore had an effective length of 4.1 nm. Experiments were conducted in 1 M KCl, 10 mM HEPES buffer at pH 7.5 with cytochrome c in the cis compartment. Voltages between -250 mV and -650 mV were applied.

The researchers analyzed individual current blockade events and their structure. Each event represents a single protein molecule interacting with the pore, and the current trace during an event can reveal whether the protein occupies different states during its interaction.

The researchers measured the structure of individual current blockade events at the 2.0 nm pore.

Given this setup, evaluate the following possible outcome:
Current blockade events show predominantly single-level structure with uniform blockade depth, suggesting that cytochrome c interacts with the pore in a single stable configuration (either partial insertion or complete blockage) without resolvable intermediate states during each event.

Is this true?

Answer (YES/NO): NO